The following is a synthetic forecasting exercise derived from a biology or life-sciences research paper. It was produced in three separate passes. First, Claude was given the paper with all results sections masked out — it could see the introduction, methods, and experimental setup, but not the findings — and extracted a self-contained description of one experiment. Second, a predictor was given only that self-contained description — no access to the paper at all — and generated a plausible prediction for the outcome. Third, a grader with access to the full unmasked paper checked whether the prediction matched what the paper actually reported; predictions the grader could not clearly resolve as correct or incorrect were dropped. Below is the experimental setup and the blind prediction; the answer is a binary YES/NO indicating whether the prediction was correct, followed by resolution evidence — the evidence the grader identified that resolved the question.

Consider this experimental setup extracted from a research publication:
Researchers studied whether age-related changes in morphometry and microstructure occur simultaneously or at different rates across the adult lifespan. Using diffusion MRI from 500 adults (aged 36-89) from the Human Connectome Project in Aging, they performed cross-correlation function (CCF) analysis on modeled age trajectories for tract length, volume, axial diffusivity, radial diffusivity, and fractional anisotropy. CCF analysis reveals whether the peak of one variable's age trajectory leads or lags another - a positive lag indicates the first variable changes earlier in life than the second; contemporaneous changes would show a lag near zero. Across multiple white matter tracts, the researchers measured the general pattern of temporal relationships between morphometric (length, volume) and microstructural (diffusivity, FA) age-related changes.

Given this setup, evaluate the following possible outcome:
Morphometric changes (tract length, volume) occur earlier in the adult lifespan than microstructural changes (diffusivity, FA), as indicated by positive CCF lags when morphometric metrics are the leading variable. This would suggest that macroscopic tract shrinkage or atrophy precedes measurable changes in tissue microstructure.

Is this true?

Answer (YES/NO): NO